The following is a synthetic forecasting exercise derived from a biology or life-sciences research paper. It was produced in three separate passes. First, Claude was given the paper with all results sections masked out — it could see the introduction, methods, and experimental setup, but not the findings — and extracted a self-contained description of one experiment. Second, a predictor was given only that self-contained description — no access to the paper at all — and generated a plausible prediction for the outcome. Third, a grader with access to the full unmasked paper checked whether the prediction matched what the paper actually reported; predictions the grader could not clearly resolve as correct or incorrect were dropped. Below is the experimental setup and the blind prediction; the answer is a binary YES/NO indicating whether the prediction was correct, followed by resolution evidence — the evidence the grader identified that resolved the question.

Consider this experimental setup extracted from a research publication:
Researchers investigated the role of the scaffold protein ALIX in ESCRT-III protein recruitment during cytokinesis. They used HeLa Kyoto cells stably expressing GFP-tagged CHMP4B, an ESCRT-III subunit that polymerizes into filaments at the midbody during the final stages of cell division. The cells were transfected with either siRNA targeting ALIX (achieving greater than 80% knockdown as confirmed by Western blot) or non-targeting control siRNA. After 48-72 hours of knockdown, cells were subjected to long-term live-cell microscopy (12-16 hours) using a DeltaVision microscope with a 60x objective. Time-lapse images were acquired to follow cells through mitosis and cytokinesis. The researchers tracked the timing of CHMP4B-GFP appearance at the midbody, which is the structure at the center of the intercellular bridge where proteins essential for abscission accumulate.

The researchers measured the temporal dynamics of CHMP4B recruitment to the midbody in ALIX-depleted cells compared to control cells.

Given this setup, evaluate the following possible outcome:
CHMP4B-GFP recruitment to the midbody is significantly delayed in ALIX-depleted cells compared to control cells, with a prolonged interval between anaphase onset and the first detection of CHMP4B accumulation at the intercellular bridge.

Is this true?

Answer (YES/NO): YES